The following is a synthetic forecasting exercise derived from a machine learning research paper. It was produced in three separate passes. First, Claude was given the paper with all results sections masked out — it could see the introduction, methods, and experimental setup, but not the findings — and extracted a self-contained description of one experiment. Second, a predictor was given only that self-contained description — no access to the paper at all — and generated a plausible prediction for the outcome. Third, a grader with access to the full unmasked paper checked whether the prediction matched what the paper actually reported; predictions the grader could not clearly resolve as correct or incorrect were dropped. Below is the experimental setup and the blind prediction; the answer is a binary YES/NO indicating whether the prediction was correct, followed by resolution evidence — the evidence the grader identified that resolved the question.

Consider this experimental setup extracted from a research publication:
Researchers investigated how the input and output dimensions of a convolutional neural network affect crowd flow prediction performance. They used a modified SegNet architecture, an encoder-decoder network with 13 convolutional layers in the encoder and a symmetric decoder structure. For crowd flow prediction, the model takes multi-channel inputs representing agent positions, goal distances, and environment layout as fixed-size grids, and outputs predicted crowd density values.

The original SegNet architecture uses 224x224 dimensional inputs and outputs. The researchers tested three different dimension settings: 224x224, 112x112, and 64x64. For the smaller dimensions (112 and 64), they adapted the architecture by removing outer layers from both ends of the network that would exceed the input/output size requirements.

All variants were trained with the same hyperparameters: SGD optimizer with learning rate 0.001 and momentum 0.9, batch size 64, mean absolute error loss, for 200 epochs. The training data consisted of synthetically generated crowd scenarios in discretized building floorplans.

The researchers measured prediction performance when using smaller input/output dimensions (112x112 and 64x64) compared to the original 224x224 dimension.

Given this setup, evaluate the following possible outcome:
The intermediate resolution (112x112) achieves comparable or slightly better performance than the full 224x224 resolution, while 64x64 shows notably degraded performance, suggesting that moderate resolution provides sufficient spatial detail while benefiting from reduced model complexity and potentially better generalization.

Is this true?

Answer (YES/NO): NO